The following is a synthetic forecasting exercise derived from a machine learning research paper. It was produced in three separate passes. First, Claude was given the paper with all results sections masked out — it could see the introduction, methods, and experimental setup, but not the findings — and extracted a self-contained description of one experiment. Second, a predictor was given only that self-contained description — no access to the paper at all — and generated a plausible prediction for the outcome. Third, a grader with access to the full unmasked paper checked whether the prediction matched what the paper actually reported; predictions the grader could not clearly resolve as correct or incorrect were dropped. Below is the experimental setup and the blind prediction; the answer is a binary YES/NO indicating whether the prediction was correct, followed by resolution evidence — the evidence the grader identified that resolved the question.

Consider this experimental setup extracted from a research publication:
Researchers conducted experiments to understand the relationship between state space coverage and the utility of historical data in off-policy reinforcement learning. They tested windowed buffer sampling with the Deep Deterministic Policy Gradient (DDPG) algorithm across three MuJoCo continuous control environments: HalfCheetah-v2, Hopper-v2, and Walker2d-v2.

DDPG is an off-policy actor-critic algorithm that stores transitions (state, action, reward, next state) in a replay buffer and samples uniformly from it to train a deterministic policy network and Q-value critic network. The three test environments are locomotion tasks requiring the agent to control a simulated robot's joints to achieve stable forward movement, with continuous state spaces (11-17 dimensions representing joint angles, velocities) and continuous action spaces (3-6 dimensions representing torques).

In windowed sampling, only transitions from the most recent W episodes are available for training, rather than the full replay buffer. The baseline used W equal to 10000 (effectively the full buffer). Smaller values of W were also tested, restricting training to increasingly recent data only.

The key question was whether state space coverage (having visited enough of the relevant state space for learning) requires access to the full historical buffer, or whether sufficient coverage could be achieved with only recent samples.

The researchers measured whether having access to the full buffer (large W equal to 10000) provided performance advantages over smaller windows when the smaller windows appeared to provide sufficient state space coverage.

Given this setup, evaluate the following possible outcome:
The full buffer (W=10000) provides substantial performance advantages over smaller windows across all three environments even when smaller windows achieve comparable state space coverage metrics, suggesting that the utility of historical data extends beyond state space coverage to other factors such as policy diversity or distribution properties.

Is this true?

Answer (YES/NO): NO